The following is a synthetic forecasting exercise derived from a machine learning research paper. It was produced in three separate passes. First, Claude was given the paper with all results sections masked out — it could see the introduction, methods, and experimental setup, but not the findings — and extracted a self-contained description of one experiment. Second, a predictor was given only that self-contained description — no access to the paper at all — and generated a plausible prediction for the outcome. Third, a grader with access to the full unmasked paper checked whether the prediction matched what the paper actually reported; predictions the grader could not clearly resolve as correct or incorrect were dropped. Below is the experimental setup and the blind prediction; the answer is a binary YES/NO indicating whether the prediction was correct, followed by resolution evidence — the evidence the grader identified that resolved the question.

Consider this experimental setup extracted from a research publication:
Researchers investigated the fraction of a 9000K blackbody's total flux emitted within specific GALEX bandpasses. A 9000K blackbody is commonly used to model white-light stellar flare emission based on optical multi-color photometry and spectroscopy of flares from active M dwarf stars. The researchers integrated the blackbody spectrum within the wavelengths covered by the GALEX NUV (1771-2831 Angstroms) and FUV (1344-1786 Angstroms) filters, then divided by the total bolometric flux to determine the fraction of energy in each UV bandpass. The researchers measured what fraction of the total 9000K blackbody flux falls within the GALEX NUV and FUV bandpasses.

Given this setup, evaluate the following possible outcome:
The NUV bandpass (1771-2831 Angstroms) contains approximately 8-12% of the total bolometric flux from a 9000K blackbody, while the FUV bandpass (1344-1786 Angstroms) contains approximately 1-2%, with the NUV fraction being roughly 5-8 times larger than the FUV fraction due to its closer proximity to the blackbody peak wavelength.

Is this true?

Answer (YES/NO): NO